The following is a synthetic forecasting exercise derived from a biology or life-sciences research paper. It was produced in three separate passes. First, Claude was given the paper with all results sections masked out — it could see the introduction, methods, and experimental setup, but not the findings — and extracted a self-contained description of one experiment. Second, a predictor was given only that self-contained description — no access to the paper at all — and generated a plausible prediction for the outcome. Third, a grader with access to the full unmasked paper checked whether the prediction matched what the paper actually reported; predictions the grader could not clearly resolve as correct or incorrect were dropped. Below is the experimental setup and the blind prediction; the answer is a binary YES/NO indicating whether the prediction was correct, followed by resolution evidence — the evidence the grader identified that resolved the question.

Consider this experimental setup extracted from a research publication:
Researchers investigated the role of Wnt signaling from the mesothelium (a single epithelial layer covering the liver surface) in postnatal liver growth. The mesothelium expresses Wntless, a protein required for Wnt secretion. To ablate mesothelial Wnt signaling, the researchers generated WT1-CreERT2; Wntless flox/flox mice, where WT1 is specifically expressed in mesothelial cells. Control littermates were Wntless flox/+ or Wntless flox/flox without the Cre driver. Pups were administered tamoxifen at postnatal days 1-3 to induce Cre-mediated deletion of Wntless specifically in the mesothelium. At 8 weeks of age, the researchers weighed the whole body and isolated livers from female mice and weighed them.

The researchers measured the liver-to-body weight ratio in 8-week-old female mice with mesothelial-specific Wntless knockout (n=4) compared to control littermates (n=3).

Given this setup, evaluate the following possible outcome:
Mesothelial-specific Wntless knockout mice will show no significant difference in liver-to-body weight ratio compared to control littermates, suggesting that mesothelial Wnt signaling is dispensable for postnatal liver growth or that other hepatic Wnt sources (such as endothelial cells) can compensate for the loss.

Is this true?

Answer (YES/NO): NO